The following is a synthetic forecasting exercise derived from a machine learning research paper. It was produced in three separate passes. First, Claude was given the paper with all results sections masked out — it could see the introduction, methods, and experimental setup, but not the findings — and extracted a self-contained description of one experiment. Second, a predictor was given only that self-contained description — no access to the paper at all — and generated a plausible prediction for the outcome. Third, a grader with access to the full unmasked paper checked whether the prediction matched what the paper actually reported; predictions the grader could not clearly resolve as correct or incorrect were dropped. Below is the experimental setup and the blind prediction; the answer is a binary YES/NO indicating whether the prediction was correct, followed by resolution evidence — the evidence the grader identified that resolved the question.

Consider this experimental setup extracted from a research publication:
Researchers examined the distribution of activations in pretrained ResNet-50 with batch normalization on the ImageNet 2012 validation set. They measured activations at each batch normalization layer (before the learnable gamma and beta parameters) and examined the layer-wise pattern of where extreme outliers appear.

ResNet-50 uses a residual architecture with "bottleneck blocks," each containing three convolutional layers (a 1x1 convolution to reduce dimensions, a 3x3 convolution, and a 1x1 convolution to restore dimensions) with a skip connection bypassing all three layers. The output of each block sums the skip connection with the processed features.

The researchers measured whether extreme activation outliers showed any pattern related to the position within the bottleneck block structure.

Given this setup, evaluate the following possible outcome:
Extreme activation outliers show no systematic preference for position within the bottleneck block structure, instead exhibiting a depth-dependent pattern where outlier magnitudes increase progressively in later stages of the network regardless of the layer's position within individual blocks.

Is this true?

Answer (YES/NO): NO